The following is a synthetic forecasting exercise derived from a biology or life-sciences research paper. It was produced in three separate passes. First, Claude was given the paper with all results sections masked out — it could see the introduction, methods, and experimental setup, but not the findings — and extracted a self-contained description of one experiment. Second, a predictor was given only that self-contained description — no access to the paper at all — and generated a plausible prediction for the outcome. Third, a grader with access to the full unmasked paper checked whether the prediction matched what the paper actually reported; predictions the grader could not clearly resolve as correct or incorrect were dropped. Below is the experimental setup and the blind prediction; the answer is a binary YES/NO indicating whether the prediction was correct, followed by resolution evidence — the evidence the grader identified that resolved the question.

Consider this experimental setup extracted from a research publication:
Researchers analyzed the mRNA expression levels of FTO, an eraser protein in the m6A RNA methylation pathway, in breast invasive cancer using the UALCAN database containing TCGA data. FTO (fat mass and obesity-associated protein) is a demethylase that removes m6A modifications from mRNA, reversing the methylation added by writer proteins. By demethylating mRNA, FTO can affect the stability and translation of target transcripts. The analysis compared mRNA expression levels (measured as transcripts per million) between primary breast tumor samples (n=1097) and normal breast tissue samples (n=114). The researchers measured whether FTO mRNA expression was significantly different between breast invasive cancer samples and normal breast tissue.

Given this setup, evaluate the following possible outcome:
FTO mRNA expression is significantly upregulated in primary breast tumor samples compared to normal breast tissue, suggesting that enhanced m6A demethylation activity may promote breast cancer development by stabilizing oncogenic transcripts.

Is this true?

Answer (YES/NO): NO